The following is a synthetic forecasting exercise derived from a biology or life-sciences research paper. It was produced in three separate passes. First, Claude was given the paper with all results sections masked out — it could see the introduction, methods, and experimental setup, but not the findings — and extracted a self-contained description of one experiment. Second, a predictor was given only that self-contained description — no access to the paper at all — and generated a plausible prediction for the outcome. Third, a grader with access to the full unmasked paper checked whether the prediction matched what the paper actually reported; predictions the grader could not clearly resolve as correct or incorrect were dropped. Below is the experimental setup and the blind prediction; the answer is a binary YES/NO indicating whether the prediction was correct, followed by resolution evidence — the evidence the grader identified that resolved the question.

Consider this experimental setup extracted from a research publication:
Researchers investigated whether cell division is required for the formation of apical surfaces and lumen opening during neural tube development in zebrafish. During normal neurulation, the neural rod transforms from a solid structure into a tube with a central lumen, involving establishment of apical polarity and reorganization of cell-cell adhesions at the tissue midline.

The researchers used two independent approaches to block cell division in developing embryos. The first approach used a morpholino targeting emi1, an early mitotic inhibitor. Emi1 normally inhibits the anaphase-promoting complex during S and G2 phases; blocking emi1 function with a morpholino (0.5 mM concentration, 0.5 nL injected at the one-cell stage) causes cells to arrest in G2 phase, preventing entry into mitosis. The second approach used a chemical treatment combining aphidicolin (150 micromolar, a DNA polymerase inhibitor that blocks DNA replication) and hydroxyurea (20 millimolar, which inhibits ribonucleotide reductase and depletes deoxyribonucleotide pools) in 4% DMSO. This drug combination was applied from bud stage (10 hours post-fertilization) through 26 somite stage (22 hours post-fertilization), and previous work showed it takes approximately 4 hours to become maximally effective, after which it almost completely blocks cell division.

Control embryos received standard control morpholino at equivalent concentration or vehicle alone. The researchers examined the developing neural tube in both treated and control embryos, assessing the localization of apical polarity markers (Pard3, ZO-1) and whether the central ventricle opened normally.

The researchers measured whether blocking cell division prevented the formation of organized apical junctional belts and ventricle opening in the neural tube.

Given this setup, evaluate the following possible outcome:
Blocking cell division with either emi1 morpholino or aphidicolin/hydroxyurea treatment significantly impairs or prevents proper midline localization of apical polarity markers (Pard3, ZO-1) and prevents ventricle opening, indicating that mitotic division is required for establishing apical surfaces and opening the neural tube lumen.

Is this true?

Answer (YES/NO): NO